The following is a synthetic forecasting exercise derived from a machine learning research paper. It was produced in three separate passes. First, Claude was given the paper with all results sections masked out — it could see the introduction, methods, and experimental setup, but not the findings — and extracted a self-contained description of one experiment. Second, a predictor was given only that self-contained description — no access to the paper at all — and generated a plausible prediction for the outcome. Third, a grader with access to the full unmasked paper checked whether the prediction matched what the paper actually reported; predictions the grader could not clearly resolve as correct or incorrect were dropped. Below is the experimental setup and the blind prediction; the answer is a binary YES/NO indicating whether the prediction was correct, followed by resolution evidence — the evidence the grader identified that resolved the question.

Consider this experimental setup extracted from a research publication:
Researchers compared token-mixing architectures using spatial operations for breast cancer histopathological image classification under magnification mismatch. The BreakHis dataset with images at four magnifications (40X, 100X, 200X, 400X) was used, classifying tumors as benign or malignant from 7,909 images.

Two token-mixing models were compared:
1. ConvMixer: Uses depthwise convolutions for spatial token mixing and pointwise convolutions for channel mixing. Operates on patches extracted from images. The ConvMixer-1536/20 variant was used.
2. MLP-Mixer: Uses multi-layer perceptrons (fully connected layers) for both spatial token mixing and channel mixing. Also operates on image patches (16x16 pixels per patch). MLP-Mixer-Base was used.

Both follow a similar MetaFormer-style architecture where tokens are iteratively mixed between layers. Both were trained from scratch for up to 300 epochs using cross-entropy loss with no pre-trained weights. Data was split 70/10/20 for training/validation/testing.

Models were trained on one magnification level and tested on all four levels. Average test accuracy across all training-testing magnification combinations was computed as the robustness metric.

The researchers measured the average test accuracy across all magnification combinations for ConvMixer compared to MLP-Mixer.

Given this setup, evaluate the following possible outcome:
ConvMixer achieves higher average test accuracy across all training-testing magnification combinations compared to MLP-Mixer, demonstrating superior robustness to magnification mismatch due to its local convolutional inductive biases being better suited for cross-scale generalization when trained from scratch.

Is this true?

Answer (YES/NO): YES